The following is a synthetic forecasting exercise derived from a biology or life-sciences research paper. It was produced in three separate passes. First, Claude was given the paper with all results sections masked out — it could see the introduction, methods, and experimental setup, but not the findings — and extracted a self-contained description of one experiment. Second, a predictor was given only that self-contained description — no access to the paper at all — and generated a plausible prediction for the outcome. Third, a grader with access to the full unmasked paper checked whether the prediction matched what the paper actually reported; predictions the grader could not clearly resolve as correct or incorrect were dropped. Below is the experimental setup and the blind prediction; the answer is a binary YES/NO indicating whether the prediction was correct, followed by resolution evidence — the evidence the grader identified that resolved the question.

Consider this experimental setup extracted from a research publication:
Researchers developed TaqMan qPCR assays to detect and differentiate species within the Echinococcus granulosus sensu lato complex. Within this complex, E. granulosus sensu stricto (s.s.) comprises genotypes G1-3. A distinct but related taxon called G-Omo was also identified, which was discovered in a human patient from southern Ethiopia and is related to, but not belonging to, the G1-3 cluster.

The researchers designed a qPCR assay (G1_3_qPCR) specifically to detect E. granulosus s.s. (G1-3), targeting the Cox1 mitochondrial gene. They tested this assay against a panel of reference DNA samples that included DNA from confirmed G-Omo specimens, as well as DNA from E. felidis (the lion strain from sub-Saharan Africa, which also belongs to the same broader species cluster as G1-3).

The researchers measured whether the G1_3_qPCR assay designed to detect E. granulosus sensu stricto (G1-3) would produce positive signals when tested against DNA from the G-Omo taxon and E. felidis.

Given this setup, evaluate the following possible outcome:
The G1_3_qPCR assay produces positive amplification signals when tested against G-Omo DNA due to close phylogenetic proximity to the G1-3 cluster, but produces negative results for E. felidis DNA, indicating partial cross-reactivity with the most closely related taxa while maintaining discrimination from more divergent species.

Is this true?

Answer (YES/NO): NO